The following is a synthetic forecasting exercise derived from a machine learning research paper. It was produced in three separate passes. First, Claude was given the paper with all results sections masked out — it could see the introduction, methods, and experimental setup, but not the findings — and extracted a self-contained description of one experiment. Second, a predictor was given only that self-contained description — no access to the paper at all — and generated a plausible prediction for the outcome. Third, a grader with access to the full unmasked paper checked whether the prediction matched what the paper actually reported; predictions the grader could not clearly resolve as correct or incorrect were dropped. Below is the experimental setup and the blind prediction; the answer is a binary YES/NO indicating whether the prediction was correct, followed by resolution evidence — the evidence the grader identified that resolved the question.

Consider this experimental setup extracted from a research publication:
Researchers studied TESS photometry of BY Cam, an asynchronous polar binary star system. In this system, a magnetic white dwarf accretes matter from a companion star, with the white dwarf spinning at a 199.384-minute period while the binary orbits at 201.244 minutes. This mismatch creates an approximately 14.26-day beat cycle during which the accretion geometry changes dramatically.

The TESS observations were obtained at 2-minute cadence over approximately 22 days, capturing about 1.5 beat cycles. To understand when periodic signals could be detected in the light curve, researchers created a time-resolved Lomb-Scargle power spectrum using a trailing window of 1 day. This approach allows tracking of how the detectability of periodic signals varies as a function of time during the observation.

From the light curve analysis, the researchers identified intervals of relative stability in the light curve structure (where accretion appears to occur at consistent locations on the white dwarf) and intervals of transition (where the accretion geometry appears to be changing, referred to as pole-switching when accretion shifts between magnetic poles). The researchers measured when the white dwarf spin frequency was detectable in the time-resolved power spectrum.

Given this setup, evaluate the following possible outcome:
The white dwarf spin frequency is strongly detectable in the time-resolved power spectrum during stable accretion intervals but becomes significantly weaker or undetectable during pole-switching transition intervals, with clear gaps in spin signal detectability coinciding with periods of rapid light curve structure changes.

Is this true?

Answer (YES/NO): YES